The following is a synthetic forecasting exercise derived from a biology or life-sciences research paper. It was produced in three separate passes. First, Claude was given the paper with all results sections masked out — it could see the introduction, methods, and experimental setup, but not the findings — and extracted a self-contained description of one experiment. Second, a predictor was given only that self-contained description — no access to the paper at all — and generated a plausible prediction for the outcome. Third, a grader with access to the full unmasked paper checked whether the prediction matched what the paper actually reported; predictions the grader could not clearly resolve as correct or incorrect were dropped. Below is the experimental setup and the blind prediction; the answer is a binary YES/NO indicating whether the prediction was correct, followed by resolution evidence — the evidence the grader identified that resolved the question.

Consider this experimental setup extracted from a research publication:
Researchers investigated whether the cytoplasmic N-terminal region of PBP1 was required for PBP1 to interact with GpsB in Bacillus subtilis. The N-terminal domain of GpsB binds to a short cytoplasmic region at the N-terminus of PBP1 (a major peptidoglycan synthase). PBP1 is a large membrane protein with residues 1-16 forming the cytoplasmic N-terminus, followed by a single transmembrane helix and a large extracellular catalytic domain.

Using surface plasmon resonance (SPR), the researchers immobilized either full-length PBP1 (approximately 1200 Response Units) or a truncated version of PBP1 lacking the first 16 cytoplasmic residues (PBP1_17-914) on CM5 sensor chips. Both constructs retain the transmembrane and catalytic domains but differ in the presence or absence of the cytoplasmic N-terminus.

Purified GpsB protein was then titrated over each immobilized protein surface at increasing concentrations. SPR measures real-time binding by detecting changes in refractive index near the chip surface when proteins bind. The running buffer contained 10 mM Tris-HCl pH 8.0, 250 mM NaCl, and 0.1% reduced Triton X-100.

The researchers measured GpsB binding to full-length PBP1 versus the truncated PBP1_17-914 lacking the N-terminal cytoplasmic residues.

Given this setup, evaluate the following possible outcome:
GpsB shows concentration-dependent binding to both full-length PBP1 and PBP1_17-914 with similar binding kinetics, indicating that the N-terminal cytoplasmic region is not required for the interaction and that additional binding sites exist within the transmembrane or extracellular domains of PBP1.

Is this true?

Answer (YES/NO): NO